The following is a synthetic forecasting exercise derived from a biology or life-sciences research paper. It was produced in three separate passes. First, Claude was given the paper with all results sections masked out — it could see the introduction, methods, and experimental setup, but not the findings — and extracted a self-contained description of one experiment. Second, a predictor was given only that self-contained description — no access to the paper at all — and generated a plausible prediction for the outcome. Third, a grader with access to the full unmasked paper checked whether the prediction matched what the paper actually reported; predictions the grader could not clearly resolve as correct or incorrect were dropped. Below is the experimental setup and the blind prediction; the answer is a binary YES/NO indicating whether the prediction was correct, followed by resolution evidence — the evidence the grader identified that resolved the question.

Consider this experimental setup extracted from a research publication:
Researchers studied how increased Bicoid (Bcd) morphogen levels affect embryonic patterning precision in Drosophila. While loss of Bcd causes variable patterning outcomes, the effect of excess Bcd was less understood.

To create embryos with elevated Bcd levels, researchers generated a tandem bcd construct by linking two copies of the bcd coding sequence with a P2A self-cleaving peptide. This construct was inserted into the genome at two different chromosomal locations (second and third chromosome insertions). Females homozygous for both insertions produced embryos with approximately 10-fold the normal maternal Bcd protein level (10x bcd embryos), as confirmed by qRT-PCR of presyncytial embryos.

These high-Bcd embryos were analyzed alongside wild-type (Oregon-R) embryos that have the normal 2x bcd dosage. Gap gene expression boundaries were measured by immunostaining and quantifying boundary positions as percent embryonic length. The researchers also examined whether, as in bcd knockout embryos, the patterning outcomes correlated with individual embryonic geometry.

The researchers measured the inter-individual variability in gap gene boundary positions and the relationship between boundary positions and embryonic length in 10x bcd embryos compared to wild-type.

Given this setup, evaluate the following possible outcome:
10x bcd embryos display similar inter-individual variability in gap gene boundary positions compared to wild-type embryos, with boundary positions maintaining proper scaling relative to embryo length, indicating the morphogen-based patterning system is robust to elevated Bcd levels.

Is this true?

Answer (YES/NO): NO